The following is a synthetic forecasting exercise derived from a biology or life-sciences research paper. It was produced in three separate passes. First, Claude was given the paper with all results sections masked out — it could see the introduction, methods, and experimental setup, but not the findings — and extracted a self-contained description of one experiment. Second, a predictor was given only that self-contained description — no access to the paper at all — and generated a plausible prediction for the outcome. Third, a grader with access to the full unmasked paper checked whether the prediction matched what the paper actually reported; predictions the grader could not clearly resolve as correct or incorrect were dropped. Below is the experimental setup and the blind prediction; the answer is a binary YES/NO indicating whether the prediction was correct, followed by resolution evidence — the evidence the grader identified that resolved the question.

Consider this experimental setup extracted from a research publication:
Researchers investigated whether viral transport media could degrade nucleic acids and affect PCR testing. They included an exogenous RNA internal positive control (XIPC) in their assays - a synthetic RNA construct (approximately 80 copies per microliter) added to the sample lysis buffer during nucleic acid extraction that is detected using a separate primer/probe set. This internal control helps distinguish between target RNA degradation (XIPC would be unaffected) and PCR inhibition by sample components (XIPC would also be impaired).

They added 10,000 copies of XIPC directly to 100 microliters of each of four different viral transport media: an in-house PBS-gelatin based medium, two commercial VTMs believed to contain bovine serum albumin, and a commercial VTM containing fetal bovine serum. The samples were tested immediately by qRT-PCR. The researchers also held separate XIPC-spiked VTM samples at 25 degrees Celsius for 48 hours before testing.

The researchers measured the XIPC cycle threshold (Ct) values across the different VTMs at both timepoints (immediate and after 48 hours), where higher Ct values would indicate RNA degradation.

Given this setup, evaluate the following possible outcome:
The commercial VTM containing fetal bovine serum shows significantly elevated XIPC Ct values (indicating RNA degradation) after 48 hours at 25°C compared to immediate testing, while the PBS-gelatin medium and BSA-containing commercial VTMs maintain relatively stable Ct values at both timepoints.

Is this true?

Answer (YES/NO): NO